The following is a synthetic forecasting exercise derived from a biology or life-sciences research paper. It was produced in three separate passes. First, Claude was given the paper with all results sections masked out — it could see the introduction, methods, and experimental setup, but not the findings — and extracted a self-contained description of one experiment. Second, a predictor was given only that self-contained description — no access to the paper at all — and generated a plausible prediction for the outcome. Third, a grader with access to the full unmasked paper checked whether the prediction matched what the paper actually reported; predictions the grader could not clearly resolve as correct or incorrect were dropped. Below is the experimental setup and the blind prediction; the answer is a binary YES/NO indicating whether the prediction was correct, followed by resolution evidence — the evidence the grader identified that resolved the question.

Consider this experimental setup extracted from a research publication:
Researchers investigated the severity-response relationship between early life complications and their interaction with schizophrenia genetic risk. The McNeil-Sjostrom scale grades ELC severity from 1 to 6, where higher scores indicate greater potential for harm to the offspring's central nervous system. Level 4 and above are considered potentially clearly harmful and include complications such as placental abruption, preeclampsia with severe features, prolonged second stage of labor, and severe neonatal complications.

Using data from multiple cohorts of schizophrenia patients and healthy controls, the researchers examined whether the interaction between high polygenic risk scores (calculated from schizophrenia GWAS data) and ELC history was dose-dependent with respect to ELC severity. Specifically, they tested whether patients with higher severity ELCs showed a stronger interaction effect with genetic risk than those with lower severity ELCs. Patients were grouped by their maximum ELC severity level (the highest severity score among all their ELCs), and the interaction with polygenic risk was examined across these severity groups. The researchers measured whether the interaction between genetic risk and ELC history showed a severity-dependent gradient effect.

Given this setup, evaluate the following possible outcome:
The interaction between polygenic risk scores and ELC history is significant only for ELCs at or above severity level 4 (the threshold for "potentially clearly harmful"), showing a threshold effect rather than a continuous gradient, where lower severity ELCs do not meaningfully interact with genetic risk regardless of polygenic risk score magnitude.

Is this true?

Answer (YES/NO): YES